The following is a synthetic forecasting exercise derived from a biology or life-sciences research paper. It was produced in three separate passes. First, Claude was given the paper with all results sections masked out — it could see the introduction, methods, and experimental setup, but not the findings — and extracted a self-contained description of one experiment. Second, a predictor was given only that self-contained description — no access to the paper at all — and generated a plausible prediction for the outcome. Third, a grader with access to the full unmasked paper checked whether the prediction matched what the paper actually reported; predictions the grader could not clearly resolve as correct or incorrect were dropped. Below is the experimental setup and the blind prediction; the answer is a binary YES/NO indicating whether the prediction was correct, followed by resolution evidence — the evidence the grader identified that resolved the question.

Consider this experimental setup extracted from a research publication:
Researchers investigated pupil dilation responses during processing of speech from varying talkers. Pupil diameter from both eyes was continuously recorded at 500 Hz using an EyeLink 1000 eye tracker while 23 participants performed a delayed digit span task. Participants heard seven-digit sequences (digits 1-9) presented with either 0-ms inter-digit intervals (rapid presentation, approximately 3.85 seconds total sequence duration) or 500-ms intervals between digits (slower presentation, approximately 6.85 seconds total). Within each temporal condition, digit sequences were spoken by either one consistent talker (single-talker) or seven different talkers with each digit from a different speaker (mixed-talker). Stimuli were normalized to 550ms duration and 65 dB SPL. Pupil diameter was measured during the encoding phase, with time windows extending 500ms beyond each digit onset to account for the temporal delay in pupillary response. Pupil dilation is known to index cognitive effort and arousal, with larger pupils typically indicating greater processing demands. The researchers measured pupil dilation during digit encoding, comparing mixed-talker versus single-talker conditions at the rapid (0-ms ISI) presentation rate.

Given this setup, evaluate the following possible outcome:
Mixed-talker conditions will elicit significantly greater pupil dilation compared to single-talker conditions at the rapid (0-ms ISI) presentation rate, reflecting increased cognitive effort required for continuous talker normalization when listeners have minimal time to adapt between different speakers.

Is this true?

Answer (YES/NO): YES